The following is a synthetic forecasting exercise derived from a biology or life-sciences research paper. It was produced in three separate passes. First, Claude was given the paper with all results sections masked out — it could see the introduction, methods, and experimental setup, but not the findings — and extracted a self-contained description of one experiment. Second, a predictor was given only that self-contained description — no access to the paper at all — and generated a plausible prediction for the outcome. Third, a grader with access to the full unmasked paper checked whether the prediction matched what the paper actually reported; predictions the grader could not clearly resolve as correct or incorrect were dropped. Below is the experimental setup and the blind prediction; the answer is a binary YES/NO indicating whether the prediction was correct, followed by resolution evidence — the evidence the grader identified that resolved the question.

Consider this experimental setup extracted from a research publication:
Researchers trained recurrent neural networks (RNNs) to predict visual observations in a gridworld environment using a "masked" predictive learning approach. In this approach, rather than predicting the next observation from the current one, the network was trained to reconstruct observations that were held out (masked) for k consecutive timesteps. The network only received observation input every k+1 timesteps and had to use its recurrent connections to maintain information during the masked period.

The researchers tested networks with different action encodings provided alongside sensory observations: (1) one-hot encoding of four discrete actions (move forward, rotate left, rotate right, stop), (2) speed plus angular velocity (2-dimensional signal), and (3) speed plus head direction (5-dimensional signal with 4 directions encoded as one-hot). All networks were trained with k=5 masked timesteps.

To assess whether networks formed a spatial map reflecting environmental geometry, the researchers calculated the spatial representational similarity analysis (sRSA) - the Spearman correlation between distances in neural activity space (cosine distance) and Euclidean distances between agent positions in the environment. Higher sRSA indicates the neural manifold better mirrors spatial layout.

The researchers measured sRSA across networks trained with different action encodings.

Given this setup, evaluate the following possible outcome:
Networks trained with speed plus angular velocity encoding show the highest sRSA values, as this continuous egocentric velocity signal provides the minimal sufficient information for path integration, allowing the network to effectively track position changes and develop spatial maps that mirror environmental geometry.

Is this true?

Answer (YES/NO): NO